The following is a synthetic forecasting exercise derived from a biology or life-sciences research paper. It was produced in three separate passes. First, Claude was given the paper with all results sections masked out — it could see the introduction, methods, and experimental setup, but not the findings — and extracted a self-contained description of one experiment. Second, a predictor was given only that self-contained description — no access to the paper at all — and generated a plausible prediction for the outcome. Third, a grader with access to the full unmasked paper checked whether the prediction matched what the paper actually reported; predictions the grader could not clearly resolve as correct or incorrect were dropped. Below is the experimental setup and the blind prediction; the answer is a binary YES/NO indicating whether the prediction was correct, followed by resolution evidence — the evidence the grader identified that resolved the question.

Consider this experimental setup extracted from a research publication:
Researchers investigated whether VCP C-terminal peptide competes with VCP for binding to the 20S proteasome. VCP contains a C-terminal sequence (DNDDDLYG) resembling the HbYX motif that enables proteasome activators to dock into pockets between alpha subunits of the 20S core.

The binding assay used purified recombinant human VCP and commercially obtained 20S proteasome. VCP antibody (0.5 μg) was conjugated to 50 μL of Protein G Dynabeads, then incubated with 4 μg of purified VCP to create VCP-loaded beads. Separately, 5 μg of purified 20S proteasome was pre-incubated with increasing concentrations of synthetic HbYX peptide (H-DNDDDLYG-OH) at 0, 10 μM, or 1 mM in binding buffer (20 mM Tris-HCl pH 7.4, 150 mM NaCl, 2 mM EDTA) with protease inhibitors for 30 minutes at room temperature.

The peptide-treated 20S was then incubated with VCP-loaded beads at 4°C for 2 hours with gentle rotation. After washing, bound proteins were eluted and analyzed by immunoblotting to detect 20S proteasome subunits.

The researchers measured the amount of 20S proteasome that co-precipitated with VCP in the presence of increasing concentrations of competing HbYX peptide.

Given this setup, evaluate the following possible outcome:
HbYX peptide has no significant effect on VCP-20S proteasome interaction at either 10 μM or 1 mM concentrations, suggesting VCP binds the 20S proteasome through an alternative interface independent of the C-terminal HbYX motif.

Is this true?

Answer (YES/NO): NO